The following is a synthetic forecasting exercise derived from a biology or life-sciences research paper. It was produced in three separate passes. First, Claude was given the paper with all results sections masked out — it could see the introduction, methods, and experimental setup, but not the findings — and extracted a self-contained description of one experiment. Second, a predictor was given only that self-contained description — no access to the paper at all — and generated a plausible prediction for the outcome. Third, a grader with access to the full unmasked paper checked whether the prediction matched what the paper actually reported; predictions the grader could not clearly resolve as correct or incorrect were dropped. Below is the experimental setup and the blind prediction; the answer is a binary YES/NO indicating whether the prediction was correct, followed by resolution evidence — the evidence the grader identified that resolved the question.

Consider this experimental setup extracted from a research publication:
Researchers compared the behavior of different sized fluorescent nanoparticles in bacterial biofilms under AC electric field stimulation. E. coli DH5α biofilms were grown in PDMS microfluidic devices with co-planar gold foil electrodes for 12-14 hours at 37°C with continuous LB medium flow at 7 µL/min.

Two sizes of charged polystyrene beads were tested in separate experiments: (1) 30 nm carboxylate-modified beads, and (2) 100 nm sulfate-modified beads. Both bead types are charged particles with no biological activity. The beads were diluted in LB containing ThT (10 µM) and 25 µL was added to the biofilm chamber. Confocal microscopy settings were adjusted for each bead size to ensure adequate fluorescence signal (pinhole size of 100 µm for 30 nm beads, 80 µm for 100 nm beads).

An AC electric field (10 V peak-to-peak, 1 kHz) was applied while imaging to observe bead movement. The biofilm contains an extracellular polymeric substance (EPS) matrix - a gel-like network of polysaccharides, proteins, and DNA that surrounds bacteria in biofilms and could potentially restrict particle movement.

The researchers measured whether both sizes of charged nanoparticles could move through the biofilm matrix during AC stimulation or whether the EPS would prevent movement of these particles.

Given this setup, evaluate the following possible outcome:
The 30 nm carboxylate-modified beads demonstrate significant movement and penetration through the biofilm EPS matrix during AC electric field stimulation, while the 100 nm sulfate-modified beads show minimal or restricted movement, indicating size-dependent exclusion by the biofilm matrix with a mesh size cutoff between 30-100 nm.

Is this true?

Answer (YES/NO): NO